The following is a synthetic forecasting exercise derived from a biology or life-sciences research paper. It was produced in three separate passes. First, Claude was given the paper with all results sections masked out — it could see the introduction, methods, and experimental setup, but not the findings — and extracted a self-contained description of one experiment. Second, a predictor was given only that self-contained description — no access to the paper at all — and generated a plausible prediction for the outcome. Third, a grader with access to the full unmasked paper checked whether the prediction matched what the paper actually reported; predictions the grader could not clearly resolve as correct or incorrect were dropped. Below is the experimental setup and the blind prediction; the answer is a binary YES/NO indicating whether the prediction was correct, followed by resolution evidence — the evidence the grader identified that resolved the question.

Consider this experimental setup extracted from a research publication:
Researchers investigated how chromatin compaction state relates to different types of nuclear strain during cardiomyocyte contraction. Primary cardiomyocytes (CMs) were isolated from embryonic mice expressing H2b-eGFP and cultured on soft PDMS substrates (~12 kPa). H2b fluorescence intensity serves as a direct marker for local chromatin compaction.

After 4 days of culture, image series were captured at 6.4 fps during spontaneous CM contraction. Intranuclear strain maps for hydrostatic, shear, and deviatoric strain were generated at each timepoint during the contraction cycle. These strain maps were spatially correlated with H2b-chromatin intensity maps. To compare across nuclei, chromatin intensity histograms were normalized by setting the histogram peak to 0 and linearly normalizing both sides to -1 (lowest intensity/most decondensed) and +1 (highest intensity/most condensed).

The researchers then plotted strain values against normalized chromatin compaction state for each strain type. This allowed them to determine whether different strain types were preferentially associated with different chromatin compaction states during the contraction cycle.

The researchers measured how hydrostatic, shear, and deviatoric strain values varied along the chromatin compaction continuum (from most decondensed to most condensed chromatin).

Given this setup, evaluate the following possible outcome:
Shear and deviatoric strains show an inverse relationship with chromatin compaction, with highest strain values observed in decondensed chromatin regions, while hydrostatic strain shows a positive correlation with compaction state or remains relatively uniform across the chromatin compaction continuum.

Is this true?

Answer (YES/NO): NO